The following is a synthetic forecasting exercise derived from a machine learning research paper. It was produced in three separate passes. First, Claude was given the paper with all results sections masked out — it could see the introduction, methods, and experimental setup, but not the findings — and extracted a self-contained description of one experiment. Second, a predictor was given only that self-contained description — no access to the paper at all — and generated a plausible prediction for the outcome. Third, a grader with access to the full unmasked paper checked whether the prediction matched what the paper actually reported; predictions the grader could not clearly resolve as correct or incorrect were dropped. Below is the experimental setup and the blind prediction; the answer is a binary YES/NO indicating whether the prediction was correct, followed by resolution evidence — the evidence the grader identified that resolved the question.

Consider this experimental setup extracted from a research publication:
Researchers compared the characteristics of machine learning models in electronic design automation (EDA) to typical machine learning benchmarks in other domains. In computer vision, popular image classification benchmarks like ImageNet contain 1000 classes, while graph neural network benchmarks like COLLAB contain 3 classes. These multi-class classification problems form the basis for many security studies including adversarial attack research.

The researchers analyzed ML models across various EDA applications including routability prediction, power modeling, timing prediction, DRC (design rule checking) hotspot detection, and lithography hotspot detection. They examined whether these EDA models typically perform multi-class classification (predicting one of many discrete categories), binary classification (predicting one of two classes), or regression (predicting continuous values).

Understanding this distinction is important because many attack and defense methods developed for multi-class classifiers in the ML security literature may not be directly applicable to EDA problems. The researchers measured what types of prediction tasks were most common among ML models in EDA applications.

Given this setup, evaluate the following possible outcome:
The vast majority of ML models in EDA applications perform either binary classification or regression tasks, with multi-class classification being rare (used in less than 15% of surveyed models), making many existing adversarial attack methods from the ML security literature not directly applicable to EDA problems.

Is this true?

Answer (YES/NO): NO